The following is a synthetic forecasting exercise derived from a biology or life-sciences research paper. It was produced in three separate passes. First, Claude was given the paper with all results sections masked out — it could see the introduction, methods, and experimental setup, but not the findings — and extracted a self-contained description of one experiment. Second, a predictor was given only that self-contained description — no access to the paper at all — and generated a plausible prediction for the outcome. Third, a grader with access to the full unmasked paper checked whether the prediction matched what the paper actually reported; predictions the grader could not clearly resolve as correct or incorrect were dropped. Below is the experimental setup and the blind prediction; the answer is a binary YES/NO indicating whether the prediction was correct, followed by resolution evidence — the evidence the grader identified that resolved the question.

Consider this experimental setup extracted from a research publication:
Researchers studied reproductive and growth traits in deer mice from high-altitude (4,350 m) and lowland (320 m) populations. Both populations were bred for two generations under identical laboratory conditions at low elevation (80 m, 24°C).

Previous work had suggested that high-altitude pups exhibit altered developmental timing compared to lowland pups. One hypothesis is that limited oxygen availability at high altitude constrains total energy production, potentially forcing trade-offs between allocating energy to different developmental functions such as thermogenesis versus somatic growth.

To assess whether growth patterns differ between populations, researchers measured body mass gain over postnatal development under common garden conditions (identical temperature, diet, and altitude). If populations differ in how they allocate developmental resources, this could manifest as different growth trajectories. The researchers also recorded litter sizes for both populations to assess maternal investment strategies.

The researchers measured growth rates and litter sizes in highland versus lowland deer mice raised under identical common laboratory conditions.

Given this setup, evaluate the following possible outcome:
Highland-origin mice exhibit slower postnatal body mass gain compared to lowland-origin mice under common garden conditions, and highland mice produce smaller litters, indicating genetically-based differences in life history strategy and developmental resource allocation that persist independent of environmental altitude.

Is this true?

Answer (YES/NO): NO